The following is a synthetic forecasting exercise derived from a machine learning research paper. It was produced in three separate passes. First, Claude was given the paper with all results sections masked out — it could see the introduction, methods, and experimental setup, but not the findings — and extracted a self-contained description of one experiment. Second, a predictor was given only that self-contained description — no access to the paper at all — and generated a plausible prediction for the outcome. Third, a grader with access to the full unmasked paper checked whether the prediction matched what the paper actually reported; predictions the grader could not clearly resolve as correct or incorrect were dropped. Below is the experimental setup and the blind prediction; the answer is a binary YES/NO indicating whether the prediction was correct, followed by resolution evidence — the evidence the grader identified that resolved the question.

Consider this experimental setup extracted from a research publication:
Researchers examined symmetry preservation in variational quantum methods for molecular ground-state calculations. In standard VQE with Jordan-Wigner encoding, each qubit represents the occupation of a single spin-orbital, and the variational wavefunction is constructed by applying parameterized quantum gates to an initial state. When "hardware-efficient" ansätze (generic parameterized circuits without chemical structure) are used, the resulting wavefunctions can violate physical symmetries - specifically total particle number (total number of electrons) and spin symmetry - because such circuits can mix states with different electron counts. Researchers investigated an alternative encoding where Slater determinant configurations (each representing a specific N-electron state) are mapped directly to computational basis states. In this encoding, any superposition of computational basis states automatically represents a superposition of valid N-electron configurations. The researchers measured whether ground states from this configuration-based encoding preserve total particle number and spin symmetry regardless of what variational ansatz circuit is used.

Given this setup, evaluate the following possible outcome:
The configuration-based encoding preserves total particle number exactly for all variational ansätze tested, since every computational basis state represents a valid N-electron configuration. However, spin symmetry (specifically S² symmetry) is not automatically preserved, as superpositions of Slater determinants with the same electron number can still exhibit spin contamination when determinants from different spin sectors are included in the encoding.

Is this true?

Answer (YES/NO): NO